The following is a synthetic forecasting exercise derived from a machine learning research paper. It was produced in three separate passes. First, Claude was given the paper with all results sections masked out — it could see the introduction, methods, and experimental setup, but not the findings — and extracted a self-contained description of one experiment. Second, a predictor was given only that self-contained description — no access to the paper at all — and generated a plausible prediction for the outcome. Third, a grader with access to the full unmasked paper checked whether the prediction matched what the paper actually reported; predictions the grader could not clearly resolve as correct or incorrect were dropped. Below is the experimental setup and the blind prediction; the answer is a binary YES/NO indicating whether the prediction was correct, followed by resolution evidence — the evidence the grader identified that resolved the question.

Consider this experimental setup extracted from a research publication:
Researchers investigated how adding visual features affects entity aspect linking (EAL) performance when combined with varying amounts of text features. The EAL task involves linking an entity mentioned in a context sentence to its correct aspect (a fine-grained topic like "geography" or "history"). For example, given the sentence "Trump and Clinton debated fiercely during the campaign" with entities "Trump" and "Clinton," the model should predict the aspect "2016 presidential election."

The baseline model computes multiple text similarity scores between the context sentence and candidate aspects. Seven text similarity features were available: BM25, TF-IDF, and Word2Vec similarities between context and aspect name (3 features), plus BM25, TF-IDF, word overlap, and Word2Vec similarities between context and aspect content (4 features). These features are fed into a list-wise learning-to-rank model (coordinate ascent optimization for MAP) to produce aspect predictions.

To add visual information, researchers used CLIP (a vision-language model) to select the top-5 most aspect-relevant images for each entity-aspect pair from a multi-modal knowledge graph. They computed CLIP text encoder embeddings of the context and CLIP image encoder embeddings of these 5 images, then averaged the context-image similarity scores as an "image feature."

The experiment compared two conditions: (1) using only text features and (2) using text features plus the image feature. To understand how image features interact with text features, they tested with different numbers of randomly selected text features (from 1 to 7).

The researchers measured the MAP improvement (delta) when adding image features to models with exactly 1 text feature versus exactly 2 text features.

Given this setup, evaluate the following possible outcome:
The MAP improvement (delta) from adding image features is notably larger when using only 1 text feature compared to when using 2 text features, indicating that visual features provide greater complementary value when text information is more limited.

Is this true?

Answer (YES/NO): NO